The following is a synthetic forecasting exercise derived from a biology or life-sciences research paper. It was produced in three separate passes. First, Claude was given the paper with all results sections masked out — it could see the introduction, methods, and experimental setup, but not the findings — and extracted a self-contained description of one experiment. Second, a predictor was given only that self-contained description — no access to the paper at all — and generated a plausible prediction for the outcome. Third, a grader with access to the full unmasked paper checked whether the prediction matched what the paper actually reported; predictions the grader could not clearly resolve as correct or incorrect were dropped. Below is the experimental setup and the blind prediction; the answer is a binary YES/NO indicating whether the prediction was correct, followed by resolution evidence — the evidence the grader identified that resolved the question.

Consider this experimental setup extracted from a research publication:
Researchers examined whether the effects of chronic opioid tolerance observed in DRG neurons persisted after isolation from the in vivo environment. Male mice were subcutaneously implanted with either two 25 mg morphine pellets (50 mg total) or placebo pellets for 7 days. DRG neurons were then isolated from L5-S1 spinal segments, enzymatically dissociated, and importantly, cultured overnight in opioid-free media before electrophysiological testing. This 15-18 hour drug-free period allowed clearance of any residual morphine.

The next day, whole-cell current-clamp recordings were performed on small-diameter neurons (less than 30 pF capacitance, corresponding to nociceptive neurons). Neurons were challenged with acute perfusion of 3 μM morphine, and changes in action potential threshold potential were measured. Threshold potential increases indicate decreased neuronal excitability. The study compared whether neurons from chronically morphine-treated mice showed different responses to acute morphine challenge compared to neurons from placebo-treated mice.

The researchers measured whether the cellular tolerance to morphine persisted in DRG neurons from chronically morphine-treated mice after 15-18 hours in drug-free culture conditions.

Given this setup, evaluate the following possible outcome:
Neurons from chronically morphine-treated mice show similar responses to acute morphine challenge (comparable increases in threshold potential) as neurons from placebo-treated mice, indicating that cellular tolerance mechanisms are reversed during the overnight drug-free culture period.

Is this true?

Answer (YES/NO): NO